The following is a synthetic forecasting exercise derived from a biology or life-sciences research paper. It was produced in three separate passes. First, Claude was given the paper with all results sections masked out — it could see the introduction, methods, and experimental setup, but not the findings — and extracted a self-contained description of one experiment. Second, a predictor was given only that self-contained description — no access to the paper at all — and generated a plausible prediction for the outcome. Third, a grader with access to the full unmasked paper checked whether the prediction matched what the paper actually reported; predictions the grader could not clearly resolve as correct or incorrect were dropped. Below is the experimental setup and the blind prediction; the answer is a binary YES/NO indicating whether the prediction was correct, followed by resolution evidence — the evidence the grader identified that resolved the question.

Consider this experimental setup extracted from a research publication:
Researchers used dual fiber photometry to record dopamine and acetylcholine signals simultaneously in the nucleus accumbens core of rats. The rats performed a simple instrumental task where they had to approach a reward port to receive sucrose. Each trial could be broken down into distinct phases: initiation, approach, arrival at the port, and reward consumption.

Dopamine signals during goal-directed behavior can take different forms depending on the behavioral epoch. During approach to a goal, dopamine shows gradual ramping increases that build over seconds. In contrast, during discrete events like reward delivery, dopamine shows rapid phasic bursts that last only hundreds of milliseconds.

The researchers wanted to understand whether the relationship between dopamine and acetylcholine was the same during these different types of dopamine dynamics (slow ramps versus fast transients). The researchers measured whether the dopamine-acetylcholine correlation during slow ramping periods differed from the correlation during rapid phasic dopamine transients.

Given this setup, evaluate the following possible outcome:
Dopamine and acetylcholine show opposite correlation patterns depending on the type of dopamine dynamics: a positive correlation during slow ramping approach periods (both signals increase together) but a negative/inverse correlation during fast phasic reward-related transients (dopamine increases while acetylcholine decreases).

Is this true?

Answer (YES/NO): NO